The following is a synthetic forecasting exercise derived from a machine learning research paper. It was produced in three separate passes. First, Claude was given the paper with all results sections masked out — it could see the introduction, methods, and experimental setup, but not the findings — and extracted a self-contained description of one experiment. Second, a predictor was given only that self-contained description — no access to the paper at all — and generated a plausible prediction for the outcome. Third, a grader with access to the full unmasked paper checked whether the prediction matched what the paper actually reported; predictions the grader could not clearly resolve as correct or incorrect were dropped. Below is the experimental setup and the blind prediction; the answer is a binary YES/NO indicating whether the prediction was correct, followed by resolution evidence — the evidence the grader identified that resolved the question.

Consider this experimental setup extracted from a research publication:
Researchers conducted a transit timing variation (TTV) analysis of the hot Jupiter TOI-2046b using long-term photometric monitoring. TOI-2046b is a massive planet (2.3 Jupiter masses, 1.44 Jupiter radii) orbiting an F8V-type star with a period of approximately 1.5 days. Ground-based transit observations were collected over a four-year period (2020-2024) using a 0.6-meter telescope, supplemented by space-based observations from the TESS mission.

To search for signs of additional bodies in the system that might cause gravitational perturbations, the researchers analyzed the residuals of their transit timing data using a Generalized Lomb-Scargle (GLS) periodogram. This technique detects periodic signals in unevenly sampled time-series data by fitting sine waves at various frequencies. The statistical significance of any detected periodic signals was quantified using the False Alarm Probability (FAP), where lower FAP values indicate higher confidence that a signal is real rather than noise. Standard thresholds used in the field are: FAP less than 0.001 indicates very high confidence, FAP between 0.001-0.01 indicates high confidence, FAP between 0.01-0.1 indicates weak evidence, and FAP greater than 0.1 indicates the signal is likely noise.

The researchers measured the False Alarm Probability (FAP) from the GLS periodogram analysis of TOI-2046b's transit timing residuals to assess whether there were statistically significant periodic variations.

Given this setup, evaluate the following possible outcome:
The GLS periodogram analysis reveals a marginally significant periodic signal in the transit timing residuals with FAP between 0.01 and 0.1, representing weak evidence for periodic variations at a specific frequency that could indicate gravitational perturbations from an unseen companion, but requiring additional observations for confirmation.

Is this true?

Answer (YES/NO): NO